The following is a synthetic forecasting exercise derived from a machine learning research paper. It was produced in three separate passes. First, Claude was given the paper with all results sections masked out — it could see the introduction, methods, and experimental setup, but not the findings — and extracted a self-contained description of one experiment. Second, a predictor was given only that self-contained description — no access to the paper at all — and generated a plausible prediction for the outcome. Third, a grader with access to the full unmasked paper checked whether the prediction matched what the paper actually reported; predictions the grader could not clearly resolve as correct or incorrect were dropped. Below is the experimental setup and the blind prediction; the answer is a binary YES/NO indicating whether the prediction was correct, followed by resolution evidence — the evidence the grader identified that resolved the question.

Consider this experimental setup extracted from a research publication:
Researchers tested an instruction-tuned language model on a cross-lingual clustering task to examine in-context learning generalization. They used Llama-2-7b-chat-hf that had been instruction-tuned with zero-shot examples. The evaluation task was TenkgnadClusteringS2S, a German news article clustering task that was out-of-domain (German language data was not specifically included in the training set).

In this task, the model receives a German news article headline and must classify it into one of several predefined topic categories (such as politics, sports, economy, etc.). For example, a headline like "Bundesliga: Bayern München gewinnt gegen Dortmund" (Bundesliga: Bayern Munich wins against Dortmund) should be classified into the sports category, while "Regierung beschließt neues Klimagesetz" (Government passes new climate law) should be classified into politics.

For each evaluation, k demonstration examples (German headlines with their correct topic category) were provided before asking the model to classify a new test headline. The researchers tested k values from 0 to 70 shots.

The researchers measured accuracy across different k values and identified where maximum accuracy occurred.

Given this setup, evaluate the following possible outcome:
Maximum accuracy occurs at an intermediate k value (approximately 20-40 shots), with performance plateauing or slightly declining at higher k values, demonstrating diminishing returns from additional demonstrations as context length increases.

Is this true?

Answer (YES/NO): NO